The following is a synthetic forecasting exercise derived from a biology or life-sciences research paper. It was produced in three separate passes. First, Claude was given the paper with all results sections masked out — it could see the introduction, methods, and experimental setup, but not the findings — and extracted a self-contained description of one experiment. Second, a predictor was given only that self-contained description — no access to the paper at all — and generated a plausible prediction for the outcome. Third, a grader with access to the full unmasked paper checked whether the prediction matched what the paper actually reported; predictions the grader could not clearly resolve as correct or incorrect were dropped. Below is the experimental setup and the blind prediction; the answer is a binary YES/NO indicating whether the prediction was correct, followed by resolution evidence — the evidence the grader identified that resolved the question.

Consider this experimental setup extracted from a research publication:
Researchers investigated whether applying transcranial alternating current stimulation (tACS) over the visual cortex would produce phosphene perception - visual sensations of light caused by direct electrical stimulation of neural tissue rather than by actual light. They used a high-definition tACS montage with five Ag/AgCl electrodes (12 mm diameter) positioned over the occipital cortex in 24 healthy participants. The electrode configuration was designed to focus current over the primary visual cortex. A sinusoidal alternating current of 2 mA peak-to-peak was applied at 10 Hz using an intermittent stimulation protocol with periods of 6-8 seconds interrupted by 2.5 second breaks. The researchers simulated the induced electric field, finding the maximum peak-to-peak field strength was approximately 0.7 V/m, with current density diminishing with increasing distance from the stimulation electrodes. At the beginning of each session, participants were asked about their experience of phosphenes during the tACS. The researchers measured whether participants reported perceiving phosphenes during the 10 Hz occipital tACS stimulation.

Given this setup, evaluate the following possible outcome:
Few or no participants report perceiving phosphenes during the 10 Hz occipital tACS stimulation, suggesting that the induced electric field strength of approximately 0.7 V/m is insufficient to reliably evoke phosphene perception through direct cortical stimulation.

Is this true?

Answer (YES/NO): YES